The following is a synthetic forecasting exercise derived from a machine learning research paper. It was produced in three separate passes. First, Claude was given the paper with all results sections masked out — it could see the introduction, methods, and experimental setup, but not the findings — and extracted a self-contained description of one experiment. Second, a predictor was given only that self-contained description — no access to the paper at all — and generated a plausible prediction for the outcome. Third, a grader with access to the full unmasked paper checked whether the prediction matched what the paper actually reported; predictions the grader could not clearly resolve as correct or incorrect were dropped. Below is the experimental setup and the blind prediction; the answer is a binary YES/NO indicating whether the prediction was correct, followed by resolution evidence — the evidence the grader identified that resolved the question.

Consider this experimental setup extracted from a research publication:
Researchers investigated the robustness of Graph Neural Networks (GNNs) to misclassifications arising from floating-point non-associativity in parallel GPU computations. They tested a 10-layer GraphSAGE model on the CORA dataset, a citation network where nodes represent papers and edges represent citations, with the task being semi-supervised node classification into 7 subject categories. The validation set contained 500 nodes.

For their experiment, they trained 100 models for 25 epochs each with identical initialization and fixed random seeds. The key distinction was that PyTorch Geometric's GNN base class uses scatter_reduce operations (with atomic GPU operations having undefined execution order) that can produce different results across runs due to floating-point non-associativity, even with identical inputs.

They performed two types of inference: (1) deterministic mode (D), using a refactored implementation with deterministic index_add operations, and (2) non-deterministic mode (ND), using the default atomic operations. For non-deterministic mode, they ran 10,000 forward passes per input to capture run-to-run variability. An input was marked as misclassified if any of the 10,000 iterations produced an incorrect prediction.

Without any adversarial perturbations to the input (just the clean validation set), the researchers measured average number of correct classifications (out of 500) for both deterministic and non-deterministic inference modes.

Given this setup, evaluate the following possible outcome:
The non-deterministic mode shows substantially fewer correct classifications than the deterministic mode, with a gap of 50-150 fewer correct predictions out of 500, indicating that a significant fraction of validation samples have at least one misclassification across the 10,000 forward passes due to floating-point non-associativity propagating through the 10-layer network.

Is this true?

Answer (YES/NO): NO